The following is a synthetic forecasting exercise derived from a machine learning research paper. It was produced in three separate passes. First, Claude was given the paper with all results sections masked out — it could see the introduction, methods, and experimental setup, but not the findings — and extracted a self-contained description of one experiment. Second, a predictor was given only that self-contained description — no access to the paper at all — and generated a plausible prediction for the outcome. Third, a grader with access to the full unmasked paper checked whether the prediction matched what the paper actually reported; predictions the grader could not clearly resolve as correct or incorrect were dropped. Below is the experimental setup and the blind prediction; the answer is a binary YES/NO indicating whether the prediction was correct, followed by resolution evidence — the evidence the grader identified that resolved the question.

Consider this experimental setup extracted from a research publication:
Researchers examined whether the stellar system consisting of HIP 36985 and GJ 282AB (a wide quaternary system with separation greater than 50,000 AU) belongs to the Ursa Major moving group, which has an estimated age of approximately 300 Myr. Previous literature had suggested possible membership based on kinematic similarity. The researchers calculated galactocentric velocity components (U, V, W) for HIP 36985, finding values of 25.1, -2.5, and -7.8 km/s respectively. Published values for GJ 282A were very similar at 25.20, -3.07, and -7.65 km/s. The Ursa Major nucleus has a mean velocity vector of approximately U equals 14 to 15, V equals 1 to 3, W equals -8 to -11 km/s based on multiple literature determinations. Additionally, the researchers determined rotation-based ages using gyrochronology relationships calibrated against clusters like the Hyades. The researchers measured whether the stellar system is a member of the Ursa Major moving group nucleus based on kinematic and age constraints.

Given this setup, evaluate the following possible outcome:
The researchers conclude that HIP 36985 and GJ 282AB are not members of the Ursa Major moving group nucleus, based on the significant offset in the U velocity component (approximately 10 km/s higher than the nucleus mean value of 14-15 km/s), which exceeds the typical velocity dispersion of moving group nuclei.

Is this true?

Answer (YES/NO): YES